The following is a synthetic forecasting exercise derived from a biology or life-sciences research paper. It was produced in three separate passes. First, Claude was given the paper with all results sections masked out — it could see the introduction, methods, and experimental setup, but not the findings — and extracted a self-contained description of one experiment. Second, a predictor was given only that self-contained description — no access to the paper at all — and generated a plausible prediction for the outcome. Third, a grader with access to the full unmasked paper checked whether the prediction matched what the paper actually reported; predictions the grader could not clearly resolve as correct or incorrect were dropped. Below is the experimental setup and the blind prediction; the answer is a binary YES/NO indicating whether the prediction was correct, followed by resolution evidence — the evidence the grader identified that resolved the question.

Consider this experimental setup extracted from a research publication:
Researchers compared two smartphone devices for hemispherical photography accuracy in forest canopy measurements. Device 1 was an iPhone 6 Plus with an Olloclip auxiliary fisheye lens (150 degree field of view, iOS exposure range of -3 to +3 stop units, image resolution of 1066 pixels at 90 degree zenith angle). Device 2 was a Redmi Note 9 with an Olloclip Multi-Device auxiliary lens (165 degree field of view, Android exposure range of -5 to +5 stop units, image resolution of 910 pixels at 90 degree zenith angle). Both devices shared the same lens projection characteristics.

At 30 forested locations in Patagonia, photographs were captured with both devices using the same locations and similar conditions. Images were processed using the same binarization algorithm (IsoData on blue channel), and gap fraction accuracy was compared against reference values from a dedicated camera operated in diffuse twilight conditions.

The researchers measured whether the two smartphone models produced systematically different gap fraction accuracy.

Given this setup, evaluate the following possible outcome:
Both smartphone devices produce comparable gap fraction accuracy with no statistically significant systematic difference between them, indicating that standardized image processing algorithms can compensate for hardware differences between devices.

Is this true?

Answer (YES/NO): NO